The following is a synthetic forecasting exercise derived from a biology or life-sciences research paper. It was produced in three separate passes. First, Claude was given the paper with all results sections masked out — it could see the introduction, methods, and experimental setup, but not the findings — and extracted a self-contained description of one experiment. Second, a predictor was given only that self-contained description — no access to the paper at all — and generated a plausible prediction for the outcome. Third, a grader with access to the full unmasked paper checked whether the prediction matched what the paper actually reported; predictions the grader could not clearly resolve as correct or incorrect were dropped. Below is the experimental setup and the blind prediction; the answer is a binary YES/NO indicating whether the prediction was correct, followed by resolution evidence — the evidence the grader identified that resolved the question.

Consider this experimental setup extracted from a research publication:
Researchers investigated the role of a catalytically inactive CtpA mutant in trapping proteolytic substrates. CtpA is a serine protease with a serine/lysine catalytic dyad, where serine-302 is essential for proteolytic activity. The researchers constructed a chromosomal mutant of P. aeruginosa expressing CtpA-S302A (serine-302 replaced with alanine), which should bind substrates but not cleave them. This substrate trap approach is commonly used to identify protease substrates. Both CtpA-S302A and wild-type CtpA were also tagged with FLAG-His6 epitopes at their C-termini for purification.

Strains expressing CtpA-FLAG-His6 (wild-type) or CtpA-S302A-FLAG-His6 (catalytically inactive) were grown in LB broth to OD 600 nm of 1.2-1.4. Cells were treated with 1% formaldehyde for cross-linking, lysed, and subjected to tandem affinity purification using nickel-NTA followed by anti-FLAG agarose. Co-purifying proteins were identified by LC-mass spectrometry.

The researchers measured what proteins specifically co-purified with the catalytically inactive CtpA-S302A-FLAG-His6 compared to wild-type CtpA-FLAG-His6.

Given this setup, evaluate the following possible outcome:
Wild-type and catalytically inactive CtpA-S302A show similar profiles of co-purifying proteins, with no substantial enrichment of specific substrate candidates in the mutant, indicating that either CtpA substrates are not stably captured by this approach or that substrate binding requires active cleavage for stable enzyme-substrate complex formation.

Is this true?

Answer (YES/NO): YES